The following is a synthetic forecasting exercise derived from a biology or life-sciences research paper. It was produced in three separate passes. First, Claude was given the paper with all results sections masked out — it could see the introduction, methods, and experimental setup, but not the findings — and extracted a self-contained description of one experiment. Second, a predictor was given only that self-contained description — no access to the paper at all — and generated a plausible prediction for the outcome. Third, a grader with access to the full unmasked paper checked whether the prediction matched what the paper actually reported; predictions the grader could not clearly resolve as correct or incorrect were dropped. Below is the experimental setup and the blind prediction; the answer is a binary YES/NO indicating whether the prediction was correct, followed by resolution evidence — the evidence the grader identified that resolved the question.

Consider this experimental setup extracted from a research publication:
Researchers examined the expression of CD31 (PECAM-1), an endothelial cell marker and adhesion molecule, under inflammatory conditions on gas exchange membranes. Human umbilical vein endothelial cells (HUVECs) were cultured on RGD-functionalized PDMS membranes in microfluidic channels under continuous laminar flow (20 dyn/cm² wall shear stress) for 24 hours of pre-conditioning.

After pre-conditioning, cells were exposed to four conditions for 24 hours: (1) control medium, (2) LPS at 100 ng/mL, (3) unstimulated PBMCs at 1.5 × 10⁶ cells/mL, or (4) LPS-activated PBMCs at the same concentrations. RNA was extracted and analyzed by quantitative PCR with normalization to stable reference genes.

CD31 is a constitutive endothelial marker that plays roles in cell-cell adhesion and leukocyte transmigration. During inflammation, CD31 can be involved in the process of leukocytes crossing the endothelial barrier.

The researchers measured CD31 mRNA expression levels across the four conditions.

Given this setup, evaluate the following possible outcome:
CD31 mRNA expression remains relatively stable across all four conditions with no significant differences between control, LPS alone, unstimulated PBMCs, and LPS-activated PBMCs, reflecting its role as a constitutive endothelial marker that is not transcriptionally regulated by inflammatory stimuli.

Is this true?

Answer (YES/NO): NO